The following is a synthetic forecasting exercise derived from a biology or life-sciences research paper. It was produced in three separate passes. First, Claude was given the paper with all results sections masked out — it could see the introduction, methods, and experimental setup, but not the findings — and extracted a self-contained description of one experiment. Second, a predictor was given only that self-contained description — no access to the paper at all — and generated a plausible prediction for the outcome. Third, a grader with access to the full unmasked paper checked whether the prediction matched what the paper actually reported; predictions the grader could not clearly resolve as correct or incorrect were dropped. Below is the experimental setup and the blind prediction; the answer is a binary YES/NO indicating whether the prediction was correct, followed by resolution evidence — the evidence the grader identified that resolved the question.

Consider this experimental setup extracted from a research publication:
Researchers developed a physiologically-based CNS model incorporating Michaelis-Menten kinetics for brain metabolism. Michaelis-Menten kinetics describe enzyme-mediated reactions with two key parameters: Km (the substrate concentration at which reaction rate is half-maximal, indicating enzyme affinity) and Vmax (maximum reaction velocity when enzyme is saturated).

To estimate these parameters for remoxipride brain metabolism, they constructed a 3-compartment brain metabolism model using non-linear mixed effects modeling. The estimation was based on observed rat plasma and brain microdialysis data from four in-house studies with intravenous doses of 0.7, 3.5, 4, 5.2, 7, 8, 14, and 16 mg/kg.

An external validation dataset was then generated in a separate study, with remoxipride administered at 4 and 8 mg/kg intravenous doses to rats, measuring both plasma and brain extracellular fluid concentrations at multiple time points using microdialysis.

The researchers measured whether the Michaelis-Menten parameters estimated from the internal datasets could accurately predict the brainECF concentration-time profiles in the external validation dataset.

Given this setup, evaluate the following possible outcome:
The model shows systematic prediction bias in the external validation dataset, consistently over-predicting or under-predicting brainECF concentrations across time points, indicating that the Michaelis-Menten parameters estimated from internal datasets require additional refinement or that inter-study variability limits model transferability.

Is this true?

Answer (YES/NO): NO